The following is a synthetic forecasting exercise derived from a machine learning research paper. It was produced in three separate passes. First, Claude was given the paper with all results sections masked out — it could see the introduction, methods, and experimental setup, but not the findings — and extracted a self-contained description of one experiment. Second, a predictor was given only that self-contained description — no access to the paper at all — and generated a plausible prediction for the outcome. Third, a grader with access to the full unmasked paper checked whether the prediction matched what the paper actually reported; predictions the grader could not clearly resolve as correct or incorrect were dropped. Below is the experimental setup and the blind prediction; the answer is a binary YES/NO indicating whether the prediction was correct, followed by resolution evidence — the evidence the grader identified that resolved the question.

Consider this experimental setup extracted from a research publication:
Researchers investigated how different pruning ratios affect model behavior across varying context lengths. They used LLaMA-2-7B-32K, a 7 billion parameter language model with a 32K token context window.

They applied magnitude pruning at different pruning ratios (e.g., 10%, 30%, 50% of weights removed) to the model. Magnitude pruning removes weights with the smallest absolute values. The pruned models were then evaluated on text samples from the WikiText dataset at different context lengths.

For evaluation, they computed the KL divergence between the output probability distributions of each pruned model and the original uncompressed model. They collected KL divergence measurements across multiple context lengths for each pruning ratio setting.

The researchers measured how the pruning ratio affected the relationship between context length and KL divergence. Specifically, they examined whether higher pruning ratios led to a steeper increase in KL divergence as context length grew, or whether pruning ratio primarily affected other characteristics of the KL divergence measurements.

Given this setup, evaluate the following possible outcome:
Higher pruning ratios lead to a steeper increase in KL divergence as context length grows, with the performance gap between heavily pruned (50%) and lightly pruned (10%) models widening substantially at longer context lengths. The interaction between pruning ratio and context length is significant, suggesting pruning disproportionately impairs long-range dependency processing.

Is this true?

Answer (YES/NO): NO